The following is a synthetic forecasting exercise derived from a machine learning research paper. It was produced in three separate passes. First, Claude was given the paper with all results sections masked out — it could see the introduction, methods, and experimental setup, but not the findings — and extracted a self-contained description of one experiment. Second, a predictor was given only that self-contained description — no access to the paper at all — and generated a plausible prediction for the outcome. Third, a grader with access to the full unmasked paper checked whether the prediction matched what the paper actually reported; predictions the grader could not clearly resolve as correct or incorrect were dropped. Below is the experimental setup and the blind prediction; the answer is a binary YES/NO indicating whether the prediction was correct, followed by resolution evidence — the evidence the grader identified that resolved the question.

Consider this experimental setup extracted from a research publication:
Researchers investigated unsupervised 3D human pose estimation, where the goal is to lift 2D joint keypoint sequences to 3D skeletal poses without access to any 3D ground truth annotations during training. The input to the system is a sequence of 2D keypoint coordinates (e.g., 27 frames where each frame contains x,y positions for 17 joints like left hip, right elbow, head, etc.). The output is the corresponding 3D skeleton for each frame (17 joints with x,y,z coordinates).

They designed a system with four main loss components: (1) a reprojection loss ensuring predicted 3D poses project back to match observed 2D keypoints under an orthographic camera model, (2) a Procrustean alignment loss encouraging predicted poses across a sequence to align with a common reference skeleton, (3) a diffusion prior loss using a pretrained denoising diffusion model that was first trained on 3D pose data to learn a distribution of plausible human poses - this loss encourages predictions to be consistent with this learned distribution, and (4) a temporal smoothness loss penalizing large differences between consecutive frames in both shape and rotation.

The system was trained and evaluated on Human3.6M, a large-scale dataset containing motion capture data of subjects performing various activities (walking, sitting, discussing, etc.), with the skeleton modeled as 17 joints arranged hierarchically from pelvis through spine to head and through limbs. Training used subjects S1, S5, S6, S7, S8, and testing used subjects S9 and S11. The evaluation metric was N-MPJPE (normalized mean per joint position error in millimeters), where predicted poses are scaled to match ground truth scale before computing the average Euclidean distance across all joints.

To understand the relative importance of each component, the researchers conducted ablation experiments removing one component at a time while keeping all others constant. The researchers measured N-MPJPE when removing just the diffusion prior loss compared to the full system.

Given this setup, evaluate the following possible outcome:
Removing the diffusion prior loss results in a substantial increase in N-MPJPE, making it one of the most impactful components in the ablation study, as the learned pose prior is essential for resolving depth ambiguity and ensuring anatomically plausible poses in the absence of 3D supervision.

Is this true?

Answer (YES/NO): YES